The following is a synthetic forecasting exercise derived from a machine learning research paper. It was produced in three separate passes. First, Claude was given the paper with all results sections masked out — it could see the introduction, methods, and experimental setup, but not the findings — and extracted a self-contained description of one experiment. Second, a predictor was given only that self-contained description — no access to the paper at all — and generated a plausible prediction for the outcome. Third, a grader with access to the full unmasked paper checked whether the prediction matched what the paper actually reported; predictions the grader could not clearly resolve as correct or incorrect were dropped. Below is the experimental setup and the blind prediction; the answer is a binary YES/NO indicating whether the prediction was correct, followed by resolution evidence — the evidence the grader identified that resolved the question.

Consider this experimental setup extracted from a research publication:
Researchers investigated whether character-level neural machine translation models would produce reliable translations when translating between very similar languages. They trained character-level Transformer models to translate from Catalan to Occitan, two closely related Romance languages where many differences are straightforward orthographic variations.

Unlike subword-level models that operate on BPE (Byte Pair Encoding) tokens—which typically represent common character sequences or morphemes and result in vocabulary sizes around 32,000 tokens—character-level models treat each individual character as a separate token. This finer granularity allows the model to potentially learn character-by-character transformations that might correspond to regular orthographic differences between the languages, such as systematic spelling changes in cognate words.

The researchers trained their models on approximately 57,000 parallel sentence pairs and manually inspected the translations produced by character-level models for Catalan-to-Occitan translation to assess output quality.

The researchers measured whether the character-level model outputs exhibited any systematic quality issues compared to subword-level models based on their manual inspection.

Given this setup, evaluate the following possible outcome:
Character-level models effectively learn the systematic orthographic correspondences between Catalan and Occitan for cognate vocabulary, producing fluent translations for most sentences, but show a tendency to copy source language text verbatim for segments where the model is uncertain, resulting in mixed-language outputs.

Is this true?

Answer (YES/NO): NO